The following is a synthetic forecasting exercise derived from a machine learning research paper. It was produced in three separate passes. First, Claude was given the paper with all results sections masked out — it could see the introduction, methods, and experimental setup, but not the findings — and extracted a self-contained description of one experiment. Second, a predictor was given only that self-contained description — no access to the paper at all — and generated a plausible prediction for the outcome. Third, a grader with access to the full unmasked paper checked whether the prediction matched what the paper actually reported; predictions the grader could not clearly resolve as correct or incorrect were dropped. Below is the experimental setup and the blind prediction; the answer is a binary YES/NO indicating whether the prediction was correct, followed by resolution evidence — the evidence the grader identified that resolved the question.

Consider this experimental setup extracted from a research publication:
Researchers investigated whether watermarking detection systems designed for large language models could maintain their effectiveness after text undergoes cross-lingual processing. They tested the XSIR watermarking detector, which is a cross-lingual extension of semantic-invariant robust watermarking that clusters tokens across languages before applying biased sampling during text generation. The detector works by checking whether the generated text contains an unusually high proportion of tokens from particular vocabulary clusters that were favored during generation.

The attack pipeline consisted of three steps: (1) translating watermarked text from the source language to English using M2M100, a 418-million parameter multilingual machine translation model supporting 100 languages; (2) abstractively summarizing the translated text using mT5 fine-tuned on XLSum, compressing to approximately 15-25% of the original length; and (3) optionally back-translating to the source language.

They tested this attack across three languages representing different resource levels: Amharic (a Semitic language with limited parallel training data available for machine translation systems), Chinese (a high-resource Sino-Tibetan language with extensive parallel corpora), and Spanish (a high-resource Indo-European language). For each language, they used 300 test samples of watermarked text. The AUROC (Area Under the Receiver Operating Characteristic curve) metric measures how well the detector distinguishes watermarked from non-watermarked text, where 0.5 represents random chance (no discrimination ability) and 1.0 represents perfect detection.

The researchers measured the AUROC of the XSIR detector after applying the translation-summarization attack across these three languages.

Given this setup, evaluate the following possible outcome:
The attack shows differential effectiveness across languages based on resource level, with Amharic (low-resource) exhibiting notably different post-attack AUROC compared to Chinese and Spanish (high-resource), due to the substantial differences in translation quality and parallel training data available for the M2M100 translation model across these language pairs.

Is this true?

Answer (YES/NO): NO